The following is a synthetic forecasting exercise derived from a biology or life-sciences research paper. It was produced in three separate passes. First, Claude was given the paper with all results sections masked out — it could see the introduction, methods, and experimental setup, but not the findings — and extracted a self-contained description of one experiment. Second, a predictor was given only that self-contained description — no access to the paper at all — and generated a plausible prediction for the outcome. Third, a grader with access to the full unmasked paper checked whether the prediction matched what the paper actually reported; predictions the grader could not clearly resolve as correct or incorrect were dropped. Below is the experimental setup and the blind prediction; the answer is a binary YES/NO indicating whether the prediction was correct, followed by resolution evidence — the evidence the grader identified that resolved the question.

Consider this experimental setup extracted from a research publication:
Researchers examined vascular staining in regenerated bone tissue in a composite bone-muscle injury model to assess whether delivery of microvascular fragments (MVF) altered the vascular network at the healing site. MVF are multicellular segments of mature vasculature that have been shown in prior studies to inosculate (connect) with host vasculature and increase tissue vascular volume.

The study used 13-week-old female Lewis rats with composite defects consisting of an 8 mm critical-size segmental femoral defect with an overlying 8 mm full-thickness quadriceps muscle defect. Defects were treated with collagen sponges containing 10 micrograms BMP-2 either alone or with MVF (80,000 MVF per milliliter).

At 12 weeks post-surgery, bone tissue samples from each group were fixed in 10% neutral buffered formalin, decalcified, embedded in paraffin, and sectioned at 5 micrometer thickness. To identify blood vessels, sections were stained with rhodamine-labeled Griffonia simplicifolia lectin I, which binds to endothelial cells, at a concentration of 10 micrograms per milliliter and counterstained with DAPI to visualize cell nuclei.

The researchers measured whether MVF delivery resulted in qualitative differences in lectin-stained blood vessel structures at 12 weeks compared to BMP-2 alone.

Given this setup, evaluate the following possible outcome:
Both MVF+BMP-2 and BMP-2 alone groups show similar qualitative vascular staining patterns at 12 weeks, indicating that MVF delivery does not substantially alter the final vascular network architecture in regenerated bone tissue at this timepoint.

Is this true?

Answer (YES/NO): YES